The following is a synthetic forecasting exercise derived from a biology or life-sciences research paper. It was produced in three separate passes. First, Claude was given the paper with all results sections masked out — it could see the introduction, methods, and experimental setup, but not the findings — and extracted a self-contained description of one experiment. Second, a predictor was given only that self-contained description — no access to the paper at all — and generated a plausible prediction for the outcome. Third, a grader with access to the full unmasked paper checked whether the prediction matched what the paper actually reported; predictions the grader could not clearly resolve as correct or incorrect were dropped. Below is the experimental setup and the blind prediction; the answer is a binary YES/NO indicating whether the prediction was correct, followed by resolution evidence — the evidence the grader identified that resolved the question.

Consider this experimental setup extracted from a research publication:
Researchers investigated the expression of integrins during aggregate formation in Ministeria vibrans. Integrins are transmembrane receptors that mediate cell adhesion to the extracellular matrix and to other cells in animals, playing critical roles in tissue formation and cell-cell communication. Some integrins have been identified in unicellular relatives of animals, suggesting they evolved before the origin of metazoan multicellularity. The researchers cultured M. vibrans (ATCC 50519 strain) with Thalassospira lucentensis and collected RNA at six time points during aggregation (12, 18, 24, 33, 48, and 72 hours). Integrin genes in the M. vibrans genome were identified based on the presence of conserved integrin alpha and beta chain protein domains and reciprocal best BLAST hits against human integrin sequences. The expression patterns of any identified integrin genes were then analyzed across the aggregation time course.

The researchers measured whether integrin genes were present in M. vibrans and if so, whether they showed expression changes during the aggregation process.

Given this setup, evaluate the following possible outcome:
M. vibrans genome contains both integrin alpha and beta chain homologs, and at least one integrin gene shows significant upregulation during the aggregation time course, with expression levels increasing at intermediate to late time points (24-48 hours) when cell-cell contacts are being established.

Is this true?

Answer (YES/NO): YES